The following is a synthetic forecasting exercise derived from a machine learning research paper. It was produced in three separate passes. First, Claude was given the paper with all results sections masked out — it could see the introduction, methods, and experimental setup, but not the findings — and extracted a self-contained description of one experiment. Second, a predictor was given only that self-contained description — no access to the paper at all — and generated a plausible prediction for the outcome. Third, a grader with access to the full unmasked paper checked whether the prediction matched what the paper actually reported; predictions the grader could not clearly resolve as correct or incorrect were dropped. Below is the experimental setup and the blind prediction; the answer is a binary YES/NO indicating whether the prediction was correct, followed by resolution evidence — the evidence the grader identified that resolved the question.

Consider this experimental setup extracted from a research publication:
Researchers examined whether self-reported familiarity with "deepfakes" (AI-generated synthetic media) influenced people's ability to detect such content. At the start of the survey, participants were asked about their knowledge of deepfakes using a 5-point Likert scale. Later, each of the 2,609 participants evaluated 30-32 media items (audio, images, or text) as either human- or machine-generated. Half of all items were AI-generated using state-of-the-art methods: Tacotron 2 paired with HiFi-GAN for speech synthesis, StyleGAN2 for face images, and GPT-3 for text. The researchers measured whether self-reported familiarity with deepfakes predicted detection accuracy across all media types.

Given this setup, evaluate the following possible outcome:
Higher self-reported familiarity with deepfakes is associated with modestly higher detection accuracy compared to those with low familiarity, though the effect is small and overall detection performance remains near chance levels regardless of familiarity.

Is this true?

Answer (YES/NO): NO